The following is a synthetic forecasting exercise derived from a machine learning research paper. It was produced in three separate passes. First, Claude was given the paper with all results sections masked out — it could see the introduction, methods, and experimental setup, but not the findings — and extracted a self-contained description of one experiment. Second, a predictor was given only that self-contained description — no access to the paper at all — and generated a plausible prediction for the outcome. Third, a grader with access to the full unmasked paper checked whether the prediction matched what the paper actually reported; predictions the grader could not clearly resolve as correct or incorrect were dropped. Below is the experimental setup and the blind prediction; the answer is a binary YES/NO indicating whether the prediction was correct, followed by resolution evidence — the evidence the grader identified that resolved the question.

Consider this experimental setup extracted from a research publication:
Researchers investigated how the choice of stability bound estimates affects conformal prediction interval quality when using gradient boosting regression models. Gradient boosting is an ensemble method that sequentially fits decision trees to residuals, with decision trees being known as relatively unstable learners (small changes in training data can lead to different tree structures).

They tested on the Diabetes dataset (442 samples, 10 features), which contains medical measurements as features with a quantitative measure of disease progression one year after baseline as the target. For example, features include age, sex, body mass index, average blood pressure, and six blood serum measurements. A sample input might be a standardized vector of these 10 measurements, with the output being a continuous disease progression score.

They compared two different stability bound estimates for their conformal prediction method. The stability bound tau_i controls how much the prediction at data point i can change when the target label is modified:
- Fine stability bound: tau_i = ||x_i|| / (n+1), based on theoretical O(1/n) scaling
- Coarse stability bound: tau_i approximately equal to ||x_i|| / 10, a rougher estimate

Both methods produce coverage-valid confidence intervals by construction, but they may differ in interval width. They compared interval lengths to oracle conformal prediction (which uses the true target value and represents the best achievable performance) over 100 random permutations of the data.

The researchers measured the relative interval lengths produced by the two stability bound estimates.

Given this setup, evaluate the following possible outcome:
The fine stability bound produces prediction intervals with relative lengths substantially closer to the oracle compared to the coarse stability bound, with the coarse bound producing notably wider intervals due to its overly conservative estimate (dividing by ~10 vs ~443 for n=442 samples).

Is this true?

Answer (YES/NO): YES